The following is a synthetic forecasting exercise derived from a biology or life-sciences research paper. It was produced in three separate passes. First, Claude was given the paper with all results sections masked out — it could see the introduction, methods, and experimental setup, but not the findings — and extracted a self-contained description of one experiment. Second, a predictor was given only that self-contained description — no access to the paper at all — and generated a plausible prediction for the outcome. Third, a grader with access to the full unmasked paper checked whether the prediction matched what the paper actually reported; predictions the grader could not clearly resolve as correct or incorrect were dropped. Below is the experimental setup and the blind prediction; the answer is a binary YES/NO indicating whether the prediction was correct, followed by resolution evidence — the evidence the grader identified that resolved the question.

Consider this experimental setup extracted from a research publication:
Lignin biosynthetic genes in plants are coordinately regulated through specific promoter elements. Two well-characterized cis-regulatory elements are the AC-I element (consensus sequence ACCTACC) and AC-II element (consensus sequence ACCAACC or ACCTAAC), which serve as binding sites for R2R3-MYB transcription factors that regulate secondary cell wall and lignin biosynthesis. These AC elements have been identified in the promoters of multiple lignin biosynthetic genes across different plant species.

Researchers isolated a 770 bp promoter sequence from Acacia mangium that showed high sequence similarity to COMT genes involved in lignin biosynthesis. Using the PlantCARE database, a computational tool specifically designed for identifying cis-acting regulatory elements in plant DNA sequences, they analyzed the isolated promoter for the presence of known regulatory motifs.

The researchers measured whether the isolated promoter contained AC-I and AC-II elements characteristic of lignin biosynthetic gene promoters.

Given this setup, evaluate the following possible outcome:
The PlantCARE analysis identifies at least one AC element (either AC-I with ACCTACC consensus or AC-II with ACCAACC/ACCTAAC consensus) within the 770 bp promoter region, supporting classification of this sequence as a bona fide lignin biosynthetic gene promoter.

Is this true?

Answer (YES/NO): YES